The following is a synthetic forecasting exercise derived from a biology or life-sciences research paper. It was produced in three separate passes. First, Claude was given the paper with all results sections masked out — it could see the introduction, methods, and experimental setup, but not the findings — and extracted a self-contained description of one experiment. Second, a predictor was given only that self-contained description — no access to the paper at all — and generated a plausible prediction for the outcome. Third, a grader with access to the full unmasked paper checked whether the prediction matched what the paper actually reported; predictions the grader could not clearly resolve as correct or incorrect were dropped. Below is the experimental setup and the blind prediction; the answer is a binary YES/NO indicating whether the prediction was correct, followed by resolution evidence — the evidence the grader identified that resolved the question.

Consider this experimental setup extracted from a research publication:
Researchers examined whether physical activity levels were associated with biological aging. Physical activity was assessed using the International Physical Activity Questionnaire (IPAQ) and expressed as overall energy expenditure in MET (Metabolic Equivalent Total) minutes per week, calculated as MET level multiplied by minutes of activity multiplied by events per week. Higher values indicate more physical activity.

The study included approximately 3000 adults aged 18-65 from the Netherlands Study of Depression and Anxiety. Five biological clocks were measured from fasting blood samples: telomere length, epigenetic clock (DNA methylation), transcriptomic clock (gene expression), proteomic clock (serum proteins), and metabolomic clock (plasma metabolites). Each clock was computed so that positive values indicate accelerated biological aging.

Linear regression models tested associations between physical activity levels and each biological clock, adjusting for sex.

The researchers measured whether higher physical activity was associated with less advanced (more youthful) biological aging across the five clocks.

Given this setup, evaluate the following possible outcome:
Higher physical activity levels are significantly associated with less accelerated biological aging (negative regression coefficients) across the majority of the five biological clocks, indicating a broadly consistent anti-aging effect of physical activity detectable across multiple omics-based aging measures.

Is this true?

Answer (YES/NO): NO